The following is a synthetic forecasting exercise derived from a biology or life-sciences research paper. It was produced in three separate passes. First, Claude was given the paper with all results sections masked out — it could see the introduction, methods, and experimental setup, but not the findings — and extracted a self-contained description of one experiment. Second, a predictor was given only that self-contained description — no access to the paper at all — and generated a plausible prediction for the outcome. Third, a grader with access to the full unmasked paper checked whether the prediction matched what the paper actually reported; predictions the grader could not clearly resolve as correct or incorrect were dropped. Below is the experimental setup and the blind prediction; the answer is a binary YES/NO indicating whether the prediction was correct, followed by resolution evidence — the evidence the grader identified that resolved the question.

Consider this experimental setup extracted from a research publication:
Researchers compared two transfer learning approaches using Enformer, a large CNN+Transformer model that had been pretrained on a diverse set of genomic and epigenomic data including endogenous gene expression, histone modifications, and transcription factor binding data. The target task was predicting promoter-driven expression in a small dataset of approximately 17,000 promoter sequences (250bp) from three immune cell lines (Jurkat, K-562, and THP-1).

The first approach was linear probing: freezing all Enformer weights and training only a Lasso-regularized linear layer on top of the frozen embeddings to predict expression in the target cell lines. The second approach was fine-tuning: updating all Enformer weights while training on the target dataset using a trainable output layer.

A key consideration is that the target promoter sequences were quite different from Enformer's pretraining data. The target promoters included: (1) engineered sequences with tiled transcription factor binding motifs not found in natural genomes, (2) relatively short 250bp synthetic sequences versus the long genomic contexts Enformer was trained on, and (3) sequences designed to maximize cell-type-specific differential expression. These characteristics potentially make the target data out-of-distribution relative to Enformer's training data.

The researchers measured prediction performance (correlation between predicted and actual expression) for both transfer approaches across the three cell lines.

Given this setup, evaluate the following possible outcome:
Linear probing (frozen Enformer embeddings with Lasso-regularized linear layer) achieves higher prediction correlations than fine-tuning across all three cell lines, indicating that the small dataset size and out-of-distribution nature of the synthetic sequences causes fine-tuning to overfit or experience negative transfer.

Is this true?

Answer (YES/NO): YES